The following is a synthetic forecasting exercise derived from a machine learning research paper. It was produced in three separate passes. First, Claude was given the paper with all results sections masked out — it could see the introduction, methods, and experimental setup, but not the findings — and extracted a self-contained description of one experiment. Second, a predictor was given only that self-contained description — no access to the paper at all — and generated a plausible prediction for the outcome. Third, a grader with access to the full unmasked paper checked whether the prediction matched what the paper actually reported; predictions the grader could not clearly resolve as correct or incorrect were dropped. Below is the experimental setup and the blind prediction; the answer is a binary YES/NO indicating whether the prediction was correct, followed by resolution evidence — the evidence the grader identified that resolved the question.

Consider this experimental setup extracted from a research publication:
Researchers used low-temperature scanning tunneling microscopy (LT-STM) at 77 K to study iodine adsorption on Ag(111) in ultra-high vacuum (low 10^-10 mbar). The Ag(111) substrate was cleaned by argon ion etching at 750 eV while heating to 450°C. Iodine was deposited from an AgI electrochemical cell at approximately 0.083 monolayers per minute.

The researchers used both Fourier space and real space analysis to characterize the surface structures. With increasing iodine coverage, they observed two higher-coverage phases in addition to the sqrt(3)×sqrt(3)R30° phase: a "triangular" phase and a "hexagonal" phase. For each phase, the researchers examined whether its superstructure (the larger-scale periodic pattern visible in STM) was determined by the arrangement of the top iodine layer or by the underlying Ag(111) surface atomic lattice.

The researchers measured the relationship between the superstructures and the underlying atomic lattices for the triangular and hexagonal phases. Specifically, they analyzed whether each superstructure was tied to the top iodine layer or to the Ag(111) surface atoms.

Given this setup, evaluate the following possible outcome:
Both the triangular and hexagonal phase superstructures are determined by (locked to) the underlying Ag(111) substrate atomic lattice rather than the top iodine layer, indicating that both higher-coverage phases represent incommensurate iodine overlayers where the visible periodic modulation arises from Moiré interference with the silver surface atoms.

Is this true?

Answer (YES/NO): NO